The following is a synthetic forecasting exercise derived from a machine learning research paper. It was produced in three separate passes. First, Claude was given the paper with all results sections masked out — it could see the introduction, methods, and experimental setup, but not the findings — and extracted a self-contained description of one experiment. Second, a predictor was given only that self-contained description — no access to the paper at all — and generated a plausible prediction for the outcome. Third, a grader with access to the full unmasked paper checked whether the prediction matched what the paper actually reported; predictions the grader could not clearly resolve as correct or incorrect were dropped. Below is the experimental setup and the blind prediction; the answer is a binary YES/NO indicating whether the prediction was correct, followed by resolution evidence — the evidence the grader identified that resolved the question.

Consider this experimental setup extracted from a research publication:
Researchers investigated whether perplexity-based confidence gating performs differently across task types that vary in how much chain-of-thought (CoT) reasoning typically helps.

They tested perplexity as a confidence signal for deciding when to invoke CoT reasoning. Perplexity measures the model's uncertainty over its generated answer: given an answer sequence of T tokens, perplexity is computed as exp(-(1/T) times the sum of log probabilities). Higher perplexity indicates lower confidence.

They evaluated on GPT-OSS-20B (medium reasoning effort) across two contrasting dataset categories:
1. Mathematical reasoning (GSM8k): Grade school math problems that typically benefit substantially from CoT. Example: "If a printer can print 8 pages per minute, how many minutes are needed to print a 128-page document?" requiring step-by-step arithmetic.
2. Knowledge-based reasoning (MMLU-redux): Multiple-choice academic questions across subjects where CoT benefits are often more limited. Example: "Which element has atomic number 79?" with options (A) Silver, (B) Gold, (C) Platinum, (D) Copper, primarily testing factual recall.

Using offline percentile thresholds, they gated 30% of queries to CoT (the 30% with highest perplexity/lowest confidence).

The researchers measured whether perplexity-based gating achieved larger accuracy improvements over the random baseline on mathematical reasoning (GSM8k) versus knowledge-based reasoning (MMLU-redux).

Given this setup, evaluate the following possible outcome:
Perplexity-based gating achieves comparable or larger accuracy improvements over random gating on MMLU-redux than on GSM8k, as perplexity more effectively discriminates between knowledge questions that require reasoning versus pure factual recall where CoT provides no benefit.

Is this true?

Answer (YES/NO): YES